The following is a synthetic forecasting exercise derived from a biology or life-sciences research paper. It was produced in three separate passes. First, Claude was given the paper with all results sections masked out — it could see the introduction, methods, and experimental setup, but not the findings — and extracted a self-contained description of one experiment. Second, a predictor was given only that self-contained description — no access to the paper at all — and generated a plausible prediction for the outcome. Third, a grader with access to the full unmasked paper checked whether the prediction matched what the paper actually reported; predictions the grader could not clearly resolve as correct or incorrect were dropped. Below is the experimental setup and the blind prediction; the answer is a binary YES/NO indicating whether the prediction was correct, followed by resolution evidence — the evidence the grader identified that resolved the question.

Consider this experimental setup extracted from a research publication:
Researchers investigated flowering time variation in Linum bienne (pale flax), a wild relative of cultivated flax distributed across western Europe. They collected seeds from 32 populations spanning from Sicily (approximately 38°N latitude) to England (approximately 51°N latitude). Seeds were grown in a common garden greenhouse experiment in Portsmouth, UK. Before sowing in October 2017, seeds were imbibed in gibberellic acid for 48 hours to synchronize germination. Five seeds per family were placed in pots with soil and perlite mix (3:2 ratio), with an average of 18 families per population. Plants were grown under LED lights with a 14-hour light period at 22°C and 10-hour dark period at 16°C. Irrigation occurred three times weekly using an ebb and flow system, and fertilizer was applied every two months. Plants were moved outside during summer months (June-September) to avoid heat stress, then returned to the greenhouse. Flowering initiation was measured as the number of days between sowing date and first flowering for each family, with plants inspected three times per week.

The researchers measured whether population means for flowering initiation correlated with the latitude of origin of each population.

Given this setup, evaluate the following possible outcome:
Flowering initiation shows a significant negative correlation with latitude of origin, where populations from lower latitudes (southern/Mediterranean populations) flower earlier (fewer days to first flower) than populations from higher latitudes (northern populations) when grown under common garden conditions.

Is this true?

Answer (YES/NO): NO